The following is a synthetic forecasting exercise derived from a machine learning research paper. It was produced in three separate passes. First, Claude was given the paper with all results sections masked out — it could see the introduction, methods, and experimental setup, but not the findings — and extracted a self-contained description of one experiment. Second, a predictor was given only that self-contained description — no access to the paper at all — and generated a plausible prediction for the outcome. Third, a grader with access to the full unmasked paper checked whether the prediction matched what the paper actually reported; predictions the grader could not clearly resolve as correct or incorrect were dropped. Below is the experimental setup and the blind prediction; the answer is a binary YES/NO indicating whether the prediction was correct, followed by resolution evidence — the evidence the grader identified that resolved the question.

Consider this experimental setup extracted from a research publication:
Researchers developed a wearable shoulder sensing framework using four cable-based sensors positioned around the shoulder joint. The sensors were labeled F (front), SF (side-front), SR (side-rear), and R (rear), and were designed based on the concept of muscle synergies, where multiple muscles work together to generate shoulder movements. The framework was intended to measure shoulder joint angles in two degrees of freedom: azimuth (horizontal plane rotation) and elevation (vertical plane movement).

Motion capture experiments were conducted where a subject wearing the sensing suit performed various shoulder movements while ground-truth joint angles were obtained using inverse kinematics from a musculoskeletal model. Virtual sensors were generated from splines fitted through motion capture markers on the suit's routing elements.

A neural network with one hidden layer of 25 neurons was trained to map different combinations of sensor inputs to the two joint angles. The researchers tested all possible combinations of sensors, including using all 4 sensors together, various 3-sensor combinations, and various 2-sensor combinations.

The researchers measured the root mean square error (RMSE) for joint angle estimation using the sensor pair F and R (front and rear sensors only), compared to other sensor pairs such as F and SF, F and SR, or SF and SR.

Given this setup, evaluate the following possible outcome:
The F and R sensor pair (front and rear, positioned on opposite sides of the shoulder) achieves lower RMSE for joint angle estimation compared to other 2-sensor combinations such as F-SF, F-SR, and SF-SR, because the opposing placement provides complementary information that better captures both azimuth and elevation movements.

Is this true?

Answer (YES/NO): NO